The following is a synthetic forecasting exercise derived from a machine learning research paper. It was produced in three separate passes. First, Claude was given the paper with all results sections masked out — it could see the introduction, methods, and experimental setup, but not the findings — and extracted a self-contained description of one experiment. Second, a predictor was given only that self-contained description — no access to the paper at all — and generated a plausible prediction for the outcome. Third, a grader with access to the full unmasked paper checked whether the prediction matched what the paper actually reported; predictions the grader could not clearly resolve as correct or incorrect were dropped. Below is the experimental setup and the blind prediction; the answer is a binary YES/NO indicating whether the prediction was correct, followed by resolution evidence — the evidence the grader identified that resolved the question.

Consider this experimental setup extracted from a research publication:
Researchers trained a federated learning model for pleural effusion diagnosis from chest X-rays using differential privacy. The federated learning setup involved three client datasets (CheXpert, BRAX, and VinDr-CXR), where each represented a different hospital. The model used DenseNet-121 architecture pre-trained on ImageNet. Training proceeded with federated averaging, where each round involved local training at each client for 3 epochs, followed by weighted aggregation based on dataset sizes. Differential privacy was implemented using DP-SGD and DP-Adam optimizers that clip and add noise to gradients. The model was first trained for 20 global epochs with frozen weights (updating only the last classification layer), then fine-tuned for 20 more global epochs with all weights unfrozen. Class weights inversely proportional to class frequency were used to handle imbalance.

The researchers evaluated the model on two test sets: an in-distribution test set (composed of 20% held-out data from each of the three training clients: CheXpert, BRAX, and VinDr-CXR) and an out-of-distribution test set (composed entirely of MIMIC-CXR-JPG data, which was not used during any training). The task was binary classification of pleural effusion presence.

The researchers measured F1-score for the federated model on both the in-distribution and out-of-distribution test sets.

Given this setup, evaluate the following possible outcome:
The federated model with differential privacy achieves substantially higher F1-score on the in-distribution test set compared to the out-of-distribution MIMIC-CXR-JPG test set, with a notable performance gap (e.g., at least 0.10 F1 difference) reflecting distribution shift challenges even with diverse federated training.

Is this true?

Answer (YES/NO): NO